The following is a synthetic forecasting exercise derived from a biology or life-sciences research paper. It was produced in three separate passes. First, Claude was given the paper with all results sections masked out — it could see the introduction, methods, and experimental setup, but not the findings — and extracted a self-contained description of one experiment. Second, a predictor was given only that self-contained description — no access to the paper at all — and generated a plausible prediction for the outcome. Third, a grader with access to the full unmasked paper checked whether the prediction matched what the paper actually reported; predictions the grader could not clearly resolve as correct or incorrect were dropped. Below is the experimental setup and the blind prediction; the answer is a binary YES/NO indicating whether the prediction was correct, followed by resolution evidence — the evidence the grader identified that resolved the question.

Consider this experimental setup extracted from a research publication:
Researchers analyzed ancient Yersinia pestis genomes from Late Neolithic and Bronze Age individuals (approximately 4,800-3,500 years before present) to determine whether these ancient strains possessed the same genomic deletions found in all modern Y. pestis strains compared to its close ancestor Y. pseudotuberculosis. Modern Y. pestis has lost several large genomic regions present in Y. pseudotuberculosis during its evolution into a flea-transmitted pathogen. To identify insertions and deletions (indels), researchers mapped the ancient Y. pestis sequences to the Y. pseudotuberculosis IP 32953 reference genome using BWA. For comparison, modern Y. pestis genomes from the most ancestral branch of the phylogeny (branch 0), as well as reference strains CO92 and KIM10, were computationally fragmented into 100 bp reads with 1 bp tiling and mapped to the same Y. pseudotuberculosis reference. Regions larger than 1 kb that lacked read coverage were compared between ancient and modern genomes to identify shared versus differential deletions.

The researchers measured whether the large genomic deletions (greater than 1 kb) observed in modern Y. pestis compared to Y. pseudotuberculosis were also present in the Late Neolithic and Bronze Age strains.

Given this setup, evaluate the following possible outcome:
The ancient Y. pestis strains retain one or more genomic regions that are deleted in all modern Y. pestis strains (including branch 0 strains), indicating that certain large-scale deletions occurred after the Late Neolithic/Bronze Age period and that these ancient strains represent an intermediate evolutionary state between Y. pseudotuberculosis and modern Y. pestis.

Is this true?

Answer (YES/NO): YES